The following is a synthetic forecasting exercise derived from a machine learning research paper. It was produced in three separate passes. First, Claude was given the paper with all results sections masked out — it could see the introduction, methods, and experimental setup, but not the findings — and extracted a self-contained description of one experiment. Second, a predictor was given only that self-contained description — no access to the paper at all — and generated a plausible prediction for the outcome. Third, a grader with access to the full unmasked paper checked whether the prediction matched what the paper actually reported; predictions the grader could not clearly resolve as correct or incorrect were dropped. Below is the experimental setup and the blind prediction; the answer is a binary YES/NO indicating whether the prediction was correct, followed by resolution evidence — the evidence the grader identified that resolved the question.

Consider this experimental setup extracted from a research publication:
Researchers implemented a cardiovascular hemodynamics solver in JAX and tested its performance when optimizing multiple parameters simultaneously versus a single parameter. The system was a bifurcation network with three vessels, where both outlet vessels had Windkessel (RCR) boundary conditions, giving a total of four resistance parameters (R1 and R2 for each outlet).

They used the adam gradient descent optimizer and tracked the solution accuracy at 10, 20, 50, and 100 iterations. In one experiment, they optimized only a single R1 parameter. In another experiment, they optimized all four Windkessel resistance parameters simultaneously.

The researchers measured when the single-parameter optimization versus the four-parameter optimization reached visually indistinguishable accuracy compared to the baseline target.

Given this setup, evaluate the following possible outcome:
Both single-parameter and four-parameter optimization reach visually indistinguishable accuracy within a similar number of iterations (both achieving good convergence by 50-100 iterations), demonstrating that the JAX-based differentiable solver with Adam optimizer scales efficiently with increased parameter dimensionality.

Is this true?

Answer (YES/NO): NO